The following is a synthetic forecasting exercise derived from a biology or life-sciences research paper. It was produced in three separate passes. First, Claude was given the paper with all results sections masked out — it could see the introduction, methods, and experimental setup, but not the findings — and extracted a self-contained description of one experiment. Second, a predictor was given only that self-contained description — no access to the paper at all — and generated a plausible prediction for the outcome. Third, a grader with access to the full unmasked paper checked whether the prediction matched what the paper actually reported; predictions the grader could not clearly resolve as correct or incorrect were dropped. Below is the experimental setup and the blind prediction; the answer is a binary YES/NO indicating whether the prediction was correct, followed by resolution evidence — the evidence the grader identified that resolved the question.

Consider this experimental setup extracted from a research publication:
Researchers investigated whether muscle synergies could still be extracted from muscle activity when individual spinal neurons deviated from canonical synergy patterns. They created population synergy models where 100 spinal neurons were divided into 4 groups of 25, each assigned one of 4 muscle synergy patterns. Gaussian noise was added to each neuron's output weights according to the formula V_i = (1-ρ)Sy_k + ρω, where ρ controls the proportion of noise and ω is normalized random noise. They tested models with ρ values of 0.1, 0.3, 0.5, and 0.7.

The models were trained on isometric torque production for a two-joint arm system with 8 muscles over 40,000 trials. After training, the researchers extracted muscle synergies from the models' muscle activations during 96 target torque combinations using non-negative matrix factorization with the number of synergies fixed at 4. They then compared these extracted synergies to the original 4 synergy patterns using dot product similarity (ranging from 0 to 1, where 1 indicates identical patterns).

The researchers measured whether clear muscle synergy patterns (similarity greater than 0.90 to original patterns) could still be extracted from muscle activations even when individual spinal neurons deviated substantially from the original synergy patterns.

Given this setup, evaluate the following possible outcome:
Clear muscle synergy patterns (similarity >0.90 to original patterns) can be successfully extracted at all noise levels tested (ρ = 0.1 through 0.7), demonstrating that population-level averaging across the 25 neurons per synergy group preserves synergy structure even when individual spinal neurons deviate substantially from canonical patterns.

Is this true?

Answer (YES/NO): NO